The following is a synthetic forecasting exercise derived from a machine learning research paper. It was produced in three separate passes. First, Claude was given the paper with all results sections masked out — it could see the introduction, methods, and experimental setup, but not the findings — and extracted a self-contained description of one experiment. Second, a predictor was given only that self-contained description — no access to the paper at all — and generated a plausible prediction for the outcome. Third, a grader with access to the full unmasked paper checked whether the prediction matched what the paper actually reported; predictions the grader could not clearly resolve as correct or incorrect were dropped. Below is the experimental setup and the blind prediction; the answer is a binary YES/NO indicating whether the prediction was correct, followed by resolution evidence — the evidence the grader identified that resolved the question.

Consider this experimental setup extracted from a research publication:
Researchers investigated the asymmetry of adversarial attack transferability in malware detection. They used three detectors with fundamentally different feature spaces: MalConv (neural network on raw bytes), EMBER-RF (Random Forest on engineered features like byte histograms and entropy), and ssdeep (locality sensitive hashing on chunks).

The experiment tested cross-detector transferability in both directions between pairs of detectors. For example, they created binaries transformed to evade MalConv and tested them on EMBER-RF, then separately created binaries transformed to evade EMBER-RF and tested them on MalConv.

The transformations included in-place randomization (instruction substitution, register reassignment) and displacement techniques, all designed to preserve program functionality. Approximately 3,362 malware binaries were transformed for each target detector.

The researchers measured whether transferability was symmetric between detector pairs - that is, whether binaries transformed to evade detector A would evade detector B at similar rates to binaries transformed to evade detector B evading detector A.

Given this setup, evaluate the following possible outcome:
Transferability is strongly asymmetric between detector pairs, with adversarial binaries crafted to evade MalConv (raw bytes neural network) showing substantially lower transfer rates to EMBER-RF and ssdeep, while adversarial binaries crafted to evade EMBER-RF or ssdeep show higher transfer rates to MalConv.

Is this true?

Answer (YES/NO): NO